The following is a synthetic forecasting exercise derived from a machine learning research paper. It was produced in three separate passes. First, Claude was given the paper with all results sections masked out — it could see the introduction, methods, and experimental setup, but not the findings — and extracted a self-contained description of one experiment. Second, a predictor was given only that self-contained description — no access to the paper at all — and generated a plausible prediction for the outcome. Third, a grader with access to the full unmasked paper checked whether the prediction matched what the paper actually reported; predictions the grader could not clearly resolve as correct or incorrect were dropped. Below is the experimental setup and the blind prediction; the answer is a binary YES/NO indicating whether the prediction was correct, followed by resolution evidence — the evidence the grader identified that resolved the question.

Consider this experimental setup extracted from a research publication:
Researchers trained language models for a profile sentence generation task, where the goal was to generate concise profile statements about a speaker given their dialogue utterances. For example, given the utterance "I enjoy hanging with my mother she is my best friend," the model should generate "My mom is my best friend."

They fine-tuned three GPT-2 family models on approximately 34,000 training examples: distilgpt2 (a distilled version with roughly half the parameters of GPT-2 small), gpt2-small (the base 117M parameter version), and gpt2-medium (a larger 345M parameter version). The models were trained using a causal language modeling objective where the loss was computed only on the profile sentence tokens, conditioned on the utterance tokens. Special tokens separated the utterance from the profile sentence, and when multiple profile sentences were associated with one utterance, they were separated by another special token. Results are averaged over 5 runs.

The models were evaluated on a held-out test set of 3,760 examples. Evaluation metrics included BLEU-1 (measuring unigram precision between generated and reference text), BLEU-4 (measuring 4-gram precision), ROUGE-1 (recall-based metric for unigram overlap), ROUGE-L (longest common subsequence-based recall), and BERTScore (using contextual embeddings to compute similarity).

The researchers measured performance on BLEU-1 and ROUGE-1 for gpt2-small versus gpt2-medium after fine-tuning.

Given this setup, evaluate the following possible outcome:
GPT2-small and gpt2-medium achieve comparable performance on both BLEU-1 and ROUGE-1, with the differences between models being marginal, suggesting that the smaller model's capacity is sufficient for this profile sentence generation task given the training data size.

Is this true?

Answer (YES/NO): NO